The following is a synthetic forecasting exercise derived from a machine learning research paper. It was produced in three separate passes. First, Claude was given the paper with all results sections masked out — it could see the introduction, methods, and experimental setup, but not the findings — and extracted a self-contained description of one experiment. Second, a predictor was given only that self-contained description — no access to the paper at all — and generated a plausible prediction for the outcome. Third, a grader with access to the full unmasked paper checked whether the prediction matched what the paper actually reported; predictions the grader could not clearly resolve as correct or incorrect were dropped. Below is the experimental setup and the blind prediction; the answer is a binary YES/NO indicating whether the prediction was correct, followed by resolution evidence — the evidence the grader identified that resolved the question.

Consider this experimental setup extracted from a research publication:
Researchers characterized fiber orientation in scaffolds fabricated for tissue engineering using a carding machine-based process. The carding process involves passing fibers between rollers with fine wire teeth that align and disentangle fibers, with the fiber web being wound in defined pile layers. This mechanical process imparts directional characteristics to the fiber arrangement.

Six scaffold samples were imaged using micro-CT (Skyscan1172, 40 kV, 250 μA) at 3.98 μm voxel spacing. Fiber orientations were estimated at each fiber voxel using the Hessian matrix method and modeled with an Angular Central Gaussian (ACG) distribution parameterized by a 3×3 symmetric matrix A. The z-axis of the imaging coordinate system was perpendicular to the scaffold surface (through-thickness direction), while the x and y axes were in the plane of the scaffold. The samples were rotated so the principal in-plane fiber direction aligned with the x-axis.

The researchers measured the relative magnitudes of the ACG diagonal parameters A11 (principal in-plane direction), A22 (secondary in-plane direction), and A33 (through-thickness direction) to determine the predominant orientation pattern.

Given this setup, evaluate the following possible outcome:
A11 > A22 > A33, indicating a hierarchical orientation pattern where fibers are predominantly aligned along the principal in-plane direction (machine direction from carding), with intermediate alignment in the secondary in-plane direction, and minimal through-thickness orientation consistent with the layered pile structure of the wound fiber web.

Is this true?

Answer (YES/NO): YES